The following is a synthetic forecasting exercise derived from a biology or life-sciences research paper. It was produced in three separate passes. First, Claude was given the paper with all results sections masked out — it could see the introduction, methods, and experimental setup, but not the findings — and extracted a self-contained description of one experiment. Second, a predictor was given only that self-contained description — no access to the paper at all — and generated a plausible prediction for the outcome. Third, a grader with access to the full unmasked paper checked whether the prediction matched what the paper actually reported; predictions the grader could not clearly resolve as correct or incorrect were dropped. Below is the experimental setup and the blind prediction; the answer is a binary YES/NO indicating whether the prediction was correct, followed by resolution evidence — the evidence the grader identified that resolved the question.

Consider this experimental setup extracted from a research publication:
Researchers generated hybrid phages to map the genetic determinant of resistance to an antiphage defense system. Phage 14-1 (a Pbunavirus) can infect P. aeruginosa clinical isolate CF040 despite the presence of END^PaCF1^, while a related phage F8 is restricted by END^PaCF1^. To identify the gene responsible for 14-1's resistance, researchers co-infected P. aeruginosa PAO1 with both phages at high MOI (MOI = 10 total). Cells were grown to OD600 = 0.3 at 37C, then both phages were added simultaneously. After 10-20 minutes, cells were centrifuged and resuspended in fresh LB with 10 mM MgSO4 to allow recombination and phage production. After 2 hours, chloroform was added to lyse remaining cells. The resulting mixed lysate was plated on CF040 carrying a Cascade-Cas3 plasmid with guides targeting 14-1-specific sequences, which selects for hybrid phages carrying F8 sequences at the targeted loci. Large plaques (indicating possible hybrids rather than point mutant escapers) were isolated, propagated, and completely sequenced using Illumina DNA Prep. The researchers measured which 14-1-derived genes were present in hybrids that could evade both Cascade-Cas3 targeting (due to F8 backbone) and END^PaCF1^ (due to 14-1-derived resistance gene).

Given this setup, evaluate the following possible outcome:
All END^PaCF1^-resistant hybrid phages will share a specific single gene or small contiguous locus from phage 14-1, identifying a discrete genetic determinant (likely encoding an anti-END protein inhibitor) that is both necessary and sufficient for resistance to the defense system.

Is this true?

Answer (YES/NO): YES